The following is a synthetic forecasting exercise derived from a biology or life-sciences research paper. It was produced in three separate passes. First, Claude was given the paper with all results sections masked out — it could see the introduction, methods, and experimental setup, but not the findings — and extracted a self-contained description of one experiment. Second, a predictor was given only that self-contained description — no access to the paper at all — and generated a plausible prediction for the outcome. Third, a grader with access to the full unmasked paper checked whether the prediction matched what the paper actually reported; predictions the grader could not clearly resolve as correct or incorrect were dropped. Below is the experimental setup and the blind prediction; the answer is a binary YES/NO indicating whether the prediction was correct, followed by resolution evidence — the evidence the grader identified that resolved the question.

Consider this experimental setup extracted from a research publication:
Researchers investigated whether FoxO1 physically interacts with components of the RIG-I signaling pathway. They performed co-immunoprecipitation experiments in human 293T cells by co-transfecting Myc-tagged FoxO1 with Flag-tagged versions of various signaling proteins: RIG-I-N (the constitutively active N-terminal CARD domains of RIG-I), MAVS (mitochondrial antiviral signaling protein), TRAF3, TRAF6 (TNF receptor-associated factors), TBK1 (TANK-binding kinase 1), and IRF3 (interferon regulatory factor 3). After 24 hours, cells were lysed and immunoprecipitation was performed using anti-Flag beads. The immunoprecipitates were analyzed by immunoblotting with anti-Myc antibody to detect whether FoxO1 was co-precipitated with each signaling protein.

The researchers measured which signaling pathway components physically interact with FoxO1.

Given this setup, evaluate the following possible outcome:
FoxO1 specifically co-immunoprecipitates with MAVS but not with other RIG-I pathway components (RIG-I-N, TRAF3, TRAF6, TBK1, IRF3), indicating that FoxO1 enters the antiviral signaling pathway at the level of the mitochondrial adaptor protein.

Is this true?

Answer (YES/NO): NO